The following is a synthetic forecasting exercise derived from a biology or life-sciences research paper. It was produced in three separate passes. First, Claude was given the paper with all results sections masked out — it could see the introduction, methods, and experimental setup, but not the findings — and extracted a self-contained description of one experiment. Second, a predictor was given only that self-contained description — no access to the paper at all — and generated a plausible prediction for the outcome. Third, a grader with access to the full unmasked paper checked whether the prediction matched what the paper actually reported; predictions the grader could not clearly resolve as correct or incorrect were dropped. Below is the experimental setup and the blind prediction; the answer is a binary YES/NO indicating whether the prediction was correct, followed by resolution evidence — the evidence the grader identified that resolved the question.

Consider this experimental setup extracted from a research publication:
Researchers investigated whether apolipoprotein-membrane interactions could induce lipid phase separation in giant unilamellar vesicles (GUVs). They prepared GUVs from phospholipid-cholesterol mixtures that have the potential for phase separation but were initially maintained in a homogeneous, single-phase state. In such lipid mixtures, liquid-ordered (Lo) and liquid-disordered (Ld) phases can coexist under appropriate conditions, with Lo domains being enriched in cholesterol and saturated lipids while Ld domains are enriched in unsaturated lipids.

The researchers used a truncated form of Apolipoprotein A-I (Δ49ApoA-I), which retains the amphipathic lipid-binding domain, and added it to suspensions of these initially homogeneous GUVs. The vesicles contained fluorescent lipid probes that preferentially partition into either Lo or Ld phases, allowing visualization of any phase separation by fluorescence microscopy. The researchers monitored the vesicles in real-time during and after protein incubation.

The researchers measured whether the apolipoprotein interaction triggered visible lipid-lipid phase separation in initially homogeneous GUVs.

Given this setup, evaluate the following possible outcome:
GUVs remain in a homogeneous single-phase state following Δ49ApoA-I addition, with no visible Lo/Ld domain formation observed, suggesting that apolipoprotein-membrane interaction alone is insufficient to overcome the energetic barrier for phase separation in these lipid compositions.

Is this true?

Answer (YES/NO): NO